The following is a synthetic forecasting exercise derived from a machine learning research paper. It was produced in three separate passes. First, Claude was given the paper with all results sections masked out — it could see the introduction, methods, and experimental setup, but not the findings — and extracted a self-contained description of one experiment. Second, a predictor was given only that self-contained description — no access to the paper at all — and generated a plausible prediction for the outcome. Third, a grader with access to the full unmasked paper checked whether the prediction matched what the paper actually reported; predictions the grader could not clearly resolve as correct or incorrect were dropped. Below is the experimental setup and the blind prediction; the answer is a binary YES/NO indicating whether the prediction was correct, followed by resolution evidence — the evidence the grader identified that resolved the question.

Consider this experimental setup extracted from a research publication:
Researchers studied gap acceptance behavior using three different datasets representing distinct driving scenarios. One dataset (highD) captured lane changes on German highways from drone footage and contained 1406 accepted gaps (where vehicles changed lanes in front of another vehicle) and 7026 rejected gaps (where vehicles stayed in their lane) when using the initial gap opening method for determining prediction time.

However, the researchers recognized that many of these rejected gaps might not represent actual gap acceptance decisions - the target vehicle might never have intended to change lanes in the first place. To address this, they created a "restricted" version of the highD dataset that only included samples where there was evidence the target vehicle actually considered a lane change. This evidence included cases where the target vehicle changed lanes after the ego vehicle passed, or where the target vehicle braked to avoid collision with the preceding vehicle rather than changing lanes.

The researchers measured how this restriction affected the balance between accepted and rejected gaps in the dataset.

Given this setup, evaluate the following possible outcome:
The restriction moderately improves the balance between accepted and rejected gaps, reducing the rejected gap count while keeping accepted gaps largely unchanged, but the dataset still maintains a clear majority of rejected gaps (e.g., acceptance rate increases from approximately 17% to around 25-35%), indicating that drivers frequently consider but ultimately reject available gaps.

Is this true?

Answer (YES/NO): NO